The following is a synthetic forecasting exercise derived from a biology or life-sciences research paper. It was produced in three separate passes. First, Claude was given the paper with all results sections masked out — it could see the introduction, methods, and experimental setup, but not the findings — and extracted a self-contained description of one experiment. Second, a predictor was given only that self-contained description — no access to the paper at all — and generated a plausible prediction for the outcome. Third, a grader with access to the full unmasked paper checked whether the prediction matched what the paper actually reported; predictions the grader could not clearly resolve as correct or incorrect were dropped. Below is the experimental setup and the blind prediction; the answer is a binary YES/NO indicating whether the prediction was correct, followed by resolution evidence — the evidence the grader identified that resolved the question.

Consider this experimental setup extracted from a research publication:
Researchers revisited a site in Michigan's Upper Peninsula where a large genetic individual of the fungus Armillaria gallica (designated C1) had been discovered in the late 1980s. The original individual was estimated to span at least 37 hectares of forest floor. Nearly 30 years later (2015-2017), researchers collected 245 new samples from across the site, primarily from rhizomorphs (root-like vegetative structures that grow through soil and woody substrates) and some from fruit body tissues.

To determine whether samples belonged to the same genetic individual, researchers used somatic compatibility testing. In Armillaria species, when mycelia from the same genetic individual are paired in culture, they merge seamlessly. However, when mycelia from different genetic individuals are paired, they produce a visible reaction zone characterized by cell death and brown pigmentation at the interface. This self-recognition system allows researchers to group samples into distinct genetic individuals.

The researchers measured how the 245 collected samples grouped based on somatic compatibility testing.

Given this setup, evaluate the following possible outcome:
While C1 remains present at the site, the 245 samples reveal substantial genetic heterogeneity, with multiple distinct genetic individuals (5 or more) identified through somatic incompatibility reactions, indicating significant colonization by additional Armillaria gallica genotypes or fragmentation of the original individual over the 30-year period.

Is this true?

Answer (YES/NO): NO